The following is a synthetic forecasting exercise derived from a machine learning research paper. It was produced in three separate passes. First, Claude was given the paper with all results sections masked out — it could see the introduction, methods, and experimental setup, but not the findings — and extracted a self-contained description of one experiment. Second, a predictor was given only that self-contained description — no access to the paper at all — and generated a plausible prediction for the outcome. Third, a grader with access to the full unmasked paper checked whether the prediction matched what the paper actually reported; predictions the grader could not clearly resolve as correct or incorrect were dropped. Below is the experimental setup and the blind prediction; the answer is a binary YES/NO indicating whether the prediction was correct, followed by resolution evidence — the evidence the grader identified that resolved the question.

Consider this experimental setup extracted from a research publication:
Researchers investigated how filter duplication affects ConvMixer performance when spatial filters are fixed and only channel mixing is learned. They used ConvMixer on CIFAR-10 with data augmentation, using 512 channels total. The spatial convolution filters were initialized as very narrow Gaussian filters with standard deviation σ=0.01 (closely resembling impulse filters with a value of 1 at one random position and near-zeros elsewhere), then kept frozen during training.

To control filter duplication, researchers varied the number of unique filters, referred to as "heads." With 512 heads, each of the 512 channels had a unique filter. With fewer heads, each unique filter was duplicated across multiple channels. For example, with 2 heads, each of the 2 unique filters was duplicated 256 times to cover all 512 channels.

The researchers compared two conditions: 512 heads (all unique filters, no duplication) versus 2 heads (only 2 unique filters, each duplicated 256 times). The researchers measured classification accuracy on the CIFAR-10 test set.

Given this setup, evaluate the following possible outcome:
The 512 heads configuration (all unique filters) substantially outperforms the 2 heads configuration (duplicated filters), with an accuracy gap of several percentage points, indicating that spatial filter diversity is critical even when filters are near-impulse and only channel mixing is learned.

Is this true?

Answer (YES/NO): NO